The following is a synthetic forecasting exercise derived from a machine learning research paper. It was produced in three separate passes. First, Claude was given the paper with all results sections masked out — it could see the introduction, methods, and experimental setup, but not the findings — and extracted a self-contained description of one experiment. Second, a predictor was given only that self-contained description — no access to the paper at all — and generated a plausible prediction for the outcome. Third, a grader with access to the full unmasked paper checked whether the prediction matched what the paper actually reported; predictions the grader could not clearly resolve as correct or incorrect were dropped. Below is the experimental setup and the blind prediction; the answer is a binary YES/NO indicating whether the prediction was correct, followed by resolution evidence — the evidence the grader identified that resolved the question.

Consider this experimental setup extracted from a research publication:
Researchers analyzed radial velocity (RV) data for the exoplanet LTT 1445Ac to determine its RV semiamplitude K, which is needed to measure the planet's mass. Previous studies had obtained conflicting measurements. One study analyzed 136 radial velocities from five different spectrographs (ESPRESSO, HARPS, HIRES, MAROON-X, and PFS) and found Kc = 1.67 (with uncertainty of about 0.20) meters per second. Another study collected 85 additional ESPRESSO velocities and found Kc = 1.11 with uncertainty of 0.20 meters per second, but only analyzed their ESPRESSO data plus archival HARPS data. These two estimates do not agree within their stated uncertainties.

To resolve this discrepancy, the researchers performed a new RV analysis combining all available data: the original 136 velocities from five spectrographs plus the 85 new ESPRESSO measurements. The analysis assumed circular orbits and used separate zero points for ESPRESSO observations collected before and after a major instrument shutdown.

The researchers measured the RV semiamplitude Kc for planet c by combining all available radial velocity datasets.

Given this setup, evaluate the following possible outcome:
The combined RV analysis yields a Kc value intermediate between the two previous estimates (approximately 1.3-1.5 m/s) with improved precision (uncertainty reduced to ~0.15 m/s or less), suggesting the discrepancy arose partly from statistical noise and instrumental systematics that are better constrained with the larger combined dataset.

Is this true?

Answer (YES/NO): NO